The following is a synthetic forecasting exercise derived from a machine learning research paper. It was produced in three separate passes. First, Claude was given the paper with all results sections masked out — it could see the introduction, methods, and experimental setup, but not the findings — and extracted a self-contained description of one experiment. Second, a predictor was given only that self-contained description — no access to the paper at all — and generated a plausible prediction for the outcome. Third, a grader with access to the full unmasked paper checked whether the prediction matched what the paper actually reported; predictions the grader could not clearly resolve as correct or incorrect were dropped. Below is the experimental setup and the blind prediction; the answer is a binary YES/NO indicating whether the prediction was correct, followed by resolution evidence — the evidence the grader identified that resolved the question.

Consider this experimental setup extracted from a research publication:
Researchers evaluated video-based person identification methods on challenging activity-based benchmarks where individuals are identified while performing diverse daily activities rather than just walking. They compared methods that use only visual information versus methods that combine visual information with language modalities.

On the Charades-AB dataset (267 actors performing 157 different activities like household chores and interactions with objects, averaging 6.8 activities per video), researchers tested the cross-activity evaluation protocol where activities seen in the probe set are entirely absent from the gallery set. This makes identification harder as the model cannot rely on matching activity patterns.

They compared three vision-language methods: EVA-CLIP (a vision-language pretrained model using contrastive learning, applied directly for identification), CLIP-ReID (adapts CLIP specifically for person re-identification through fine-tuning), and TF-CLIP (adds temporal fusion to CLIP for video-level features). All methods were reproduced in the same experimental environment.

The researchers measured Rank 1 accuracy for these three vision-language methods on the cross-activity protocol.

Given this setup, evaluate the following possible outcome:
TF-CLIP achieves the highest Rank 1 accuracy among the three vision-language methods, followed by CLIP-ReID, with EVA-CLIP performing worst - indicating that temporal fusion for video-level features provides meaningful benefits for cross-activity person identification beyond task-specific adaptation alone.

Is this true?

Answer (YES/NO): NO